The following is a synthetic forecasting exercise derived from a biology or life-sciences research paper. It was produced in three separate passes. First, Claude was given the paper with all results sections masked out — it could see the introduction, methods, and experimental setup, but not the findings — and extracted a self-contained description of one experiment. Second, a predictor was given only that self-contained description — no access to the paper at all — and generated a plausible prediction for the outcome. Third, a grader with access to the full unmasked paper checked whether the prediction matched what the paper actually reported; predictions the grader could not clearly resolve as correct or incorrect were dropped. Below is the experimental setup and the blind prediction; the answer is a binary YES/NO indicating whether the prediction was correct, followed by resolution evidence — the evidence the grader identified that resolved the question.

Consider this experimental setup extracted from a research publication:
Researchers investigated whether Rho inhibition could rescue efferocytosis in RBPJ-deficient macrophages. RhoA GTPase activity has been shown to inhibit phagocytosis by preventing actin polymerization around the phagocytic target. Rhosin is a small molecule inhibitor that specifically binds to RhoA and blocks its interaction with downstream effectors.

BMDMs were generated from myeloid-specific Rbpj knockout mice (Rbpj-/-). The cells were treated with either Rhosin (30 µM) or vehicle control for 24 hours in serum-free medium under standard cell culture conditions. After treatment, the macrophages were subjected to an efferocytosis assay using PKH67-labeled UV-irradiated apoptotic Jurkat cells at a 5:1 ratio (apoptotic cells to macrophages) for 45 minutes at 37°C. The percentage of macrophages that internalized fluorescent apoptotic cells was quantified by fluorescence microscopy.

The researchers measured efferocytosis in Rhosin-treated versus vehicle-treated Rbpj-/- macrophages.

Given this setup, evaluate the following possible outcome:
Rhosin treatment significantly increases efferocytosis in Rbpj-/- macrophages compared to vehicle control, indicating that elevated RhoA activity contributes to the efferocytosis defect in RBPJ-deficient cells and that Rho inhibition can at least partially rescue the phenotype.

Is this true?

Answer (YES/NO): YES